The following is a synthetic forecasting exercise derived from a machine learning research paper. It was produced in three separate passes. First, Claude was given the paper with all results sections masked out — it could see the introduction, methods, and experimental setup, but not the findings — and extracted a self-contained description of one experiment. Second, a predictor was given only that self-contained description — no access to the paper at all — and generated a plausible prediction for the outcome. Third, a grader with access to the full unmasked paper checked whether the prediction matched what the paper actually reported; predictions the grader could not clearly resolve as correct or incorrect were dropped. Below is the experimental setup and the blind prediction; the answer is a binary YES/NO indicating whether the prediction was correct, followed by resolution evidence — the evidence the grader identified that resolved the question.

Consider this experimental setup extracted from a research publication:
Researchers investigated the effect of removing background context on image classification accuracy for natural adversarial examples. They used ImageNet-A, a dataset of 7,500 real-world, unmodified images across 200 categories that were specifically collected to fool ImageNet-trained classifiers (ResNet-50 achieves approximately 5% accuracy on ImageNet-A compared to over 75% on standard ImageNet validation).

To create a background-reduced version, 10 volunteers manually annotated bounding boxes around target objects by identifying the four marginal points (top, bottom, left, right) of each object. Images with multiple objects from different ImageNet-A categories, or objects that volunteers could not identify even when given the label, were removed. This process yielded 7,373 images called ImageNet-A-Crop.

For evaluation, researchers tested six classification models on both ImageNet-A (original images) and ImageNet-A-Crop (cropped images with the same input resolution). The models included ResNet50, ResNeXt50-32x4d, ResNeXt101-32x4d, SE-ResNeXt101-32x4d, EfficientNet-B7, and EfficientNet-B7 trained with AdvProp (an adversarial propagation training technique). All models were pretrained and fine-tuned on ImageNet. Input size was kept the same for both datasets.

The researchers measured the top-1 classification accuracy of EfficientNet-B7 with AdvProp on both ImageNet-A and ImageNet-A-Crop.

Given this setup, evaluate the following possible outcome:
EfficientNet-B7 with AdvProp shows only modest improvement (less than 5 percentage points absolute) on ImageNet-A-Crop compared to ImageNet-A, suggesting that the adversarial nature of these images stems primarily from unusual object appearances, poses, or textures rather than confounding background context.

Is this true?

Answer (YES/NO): NO